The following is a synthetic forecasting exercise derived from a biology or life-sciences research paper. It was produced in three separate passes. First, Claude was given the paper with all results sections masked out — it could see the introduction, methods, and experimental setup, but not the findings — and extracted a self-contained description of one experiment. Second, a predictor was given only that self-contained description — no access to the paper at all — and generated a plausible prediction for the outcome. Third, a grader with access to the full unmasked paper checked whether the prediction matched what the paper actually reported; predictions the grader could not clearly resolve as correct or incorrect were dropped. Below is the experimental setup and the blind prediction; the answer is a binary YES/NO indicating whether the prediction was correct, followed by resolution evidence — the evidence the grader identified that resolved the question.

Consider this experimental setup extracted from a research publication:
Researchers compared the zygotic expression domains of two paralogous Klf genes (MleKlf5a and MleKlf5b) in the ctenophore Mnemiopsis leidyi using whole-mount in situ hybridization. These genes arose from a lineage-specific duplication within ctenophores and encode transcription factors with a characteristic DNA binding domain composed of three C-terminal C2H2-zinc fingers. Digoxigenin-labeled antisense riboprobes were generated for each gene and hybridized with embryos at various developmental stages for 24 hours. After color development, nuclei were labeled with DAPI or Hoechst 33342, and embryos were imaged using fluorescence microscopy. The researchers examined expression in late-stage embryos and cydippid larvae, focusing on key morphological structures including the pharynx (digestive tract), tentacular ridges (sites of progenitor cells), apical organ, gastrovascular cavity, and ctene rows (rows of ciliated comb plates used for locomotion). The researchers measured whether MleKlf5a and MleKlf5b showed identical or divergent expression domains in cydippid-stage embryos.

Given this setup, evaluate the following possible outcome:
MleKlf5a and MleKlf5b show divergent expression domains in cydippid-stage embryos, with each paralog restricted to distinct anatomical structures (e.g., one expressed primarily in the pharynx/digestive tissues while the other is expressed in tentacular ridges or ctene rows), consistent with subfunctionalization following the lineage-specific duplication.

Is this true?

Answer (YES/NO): NO